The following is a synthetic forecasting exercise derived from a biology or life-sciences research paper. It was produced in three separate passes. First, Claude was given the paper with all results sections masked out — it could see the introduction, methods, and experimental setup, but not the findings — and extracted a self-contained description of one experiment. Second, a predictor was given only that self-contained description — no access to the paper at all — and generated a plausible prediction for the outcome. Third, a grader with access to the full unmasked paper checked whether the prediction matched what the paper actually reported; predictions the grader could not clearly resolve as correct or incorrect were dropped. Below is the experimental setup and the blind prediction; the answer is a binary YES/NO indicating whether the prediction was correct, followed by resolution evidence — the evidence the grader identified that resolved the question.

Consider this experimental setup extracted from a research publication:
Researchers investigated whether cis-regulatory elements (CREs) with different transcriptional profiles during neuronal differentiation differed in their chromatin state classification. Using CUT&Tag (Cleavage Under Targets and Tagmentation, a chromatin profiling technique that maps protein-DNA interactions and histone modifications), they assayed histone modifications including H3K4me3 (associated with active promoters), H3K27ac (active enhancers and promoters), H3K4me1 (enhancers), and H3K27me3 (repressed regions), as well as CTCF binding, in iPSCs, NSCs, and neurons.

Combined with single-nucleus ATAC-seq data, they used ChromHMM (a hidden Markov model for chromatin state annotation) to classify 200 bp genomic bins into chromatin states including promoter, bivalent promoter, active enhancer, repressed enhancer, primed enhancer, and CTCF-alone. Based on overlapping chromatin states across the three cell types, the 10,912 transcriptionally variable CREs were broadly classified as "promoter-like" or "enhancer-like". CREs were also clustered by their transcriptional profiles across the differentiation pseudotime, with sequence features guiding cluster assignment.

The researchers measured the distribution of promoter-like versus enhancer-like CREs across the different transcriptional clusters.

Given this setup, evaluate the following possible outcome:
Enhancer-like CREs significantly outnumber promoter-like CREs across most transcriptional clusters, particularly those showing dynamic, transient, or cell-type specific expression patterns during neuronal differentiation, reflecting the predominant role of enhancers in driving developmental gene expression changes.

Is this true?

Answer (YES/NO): NO